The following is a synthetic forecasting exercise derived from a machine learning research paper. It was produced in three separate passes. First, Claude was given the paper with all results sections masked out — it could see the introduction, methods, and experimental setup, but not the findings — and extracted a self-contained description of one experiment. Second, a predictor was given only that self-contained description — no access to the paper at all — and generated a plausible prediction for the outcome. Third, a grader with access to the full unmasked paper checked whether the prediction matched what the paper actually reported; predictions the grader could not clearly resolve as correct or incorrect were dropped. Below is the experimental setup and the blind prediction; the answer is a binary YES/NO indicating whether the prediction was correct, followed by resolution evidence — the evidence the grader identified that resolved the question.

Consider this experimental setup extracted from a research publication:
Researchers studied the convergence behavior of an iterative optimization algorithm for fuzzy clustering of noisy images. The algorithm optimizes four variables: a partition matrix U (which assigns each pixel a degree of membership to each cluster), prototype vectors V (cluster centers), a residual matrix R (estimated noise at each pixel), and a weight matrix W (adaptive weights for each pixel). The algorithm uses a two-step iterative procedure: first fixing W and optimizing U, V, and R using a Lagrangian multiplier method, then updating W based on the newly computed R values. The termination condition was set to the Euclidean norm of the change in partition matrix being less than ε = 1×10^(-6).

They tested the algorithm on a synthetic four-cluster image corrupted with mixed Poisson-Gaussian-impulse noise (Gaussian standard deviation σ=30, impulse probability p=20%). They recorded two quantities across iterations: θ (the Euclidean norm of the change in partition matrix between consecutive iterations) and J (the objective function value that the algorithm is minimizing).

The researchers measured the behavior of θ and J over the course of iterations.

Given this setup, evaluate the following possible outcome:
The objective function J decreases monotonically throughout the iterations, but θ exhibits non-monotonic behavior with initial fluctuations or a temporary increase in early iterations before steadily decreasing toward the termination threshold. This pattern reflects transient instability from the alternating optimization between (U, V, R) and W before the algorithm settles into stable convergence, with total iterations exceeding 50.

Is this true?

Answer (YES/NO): NO